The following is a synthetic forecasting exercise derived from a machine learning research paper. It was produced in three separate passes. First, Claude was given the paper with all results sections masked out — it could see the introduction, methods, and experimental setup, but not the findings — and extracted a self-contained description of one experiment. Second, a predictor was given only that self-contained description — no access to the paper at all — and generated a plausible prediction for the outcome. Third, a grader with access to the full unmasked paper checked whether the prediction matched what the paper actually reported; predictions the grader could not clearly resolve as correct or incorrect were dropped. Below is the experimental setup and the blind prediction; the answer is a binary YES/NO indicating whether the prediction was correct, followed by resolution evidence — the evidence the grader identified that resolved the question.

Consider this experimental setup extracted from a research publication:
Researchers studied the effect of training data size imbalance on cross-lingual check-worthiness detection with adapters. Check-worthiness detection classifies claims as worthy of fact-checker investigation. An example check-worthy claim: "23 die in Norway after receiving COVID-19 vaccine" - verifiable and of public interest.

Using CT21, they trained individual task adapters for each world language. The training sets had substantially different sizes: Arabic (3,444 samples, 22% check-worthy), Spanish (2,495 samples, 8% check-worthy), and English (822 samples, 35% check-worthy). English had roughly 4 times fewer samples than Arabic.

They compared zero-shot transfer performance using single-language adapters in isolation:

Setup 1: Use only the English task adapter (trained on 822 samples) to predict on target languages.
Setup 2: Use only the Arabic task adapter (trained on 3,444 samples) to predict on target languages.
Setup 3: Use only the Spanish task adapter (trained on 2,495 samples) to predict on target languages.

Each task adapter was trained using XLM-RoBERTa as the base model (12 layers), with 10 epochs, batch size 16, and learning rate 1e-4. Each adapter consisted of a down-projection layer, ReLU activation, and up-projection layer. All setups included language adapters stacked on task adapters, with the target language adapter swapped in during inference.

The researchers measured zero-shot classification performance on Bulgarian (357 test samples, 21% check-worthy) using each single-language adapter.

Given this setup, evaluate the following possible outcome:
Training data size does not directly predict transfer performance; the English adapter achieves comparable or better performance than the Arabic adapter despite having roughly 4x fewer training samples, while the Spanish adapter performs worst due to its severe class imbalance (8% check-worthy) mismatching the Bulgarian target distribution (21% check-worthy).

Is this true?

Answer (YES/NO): NO